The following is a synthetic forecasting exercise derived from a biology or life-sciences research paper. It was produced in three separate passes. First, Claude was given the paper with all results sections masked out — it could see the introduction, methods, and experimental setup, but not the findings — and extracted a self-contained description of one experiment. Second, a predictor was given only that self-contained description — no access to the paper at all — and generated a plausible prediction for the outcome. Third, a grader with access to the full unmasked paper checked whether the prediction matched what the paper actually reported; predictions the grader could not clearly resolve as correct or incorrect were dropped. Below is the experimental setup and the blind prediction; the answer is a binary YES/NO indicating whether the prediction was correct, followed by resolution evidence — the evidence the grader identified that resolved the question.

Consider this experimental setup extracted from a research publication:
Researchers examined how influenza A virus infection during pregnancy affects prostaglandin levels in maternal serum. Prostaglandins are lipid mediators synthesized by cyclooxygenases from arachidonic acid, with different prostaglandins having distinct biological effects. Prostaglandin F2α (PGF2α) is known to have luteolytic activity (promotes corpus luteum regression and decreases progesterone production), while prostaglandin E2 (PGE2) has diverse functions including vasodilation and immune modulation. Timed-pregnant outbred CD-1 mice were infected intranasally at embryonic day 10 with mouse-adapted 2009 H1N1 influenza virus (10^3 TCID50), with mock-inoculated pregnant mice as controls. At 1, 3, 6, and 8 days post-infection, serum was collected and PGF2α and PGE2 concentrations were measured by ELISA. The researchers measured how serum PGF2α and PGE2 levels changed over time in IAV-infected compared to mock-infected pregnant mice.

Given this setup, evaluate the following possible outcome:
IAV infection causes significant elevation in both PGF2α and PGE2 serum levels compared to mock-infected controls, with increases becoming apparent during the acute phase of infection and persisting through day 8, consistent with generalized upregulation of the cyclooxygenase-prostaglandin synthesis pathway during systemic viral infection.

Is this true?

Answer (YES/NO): NO